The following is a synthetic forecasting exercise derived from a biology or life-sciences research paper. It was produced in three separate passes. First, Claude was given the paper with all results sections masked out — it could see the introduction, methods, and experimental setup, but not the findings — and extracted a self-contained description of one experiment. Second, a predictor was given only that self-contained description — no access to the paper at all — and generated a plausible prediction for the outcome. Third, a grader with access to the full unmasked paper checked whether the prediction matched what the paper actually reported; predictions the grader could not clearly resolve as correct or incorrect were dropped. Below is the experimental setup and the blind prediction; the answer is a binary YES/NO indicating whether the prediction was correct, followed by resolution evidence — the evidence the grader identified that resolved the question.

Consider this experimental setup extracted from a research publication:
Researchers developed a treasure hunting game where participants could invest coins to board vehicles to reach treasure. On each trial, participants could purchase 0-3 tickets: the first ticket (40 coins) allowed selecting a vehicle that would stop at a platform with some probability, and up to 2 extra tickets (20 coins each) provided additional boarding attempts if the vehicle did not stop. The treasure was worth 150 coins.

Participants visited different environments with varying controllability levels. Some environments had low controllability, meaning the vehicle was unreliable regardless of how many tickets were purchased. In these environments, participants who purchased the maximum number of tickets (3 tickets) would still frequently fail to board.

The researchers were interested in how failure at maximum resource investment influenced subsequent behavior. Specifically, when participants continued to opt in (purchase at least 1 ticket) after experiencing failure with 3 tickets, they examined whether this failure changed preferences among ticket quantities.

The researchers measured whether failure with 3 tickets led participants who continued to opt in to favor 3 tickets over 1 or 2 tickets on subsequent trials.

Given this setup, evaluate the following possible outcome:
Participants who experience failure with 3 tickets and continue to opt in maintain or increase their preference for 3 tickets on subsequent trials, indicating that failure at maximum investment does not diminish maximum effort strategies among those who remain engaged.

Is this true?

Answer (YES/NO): YES